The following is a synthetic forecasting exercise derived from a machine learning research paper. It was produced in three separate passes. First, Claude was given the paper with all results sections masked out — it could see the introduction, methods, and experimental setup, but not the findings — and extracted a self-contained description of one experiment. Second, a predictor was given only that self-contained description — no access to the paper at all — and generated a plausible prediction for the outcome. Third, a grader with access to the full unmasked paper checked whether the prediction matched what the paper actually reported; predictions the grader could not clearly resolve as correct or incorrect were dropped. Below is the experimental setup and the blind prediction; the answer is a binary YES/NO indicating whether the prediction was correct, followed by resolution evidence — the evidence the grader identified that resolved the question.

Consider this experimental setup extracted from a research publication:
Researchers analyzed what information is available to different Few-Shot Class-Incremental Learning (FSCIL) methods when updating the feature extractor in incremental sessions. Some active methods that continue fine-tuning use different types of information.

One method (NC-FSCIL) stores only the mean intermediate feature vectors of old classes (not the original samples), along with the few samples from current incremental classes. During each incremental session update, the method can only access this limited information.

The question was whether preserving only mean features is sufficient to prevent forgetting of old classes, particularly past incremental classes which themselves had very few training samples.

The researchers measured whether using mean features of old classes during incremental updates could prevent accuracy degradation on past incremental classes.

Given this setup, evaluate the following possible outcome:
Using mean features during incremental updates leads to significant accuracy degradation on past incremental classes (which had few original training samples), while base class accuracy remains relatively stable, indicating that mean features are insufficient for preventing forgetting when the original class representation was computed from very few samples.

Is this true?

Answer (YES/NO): NO